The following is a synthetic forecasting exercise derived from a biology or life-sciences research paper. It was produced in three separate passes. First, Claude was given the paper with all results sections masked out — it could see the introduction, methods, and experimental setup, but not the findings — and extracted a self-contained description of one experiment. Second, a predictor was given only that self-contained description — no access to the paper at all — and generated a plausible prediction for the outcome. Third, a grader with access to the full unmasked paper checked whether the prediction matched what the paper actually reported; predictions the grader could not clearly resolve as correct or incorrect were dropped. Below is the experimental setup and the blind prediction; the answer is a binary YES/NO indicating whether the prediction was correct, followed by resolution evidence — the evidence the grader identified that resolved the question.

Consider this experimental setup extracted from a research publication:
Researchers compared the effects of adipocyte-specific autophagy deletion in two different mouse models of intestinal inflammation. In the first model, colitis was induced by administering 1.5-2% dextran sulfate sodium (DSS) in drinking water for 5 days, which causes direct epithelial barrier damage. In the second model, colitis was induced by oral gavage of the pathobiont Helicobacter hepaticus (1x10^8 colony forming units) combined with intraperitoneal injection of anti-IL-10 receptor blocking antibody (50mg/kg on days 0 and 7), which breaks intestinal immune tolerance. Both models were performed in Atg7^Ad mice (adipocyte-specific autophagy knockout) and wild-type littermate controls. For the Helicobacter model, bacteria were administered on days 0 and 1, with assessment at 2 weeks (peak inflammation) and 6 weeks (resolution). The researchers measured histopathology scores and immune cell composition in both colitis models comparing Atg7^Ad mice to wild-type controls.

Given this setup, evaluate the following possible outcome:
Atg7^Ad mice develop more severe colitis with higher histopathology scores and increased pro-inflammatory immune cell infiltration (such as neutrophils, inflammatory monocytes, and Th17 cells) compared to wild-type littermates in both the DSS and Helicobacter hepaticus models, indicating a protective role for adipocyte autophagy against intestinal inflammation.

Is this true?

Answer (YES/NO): NO